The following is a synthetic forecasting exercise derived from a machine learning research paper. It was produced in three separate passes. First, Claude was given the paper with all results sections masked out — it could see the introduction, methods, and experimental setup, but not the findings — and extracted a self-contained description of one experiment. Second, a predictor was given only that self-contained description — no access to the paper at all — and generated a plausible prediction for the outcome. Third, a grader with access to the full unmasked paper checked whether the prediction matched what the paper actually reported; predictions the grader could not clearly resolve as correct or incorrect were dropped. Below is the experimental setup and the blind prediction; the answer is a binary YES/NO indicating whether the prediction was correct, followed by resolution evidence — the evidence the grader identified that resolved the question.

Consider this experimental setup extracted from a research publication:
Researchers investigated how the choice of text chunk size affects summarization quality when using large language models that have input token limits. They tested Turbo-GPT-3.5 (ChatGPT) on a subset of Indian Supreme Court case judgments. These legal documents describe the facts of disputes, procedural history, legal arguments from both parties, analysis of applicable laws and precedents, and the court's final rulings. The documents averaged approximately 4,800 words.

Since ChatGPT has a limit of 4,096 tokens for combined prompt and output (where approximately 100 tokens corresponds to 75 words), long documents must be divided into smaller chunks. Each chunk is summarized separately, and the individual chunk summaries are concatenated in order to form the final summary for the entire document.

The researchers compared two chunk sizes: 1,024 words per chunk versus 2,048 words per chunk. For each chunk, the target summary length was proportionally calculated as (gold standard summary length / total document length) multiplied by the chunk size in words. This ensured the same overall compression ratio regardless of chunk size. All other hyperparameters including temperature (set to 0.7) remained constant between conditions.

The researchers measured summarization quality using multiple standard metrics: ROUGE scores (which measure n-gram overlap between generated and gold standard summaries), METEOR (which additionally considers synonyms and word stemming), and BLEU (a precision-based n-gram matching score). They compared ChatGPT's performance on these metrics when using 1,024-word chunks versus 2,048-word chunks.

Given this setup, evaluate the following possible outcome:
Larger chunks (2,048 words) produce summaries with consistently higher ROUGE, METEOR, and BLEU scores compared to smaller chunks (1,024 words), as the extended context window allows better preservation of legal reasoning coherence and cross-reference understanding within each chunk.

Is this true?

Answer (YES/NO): NO